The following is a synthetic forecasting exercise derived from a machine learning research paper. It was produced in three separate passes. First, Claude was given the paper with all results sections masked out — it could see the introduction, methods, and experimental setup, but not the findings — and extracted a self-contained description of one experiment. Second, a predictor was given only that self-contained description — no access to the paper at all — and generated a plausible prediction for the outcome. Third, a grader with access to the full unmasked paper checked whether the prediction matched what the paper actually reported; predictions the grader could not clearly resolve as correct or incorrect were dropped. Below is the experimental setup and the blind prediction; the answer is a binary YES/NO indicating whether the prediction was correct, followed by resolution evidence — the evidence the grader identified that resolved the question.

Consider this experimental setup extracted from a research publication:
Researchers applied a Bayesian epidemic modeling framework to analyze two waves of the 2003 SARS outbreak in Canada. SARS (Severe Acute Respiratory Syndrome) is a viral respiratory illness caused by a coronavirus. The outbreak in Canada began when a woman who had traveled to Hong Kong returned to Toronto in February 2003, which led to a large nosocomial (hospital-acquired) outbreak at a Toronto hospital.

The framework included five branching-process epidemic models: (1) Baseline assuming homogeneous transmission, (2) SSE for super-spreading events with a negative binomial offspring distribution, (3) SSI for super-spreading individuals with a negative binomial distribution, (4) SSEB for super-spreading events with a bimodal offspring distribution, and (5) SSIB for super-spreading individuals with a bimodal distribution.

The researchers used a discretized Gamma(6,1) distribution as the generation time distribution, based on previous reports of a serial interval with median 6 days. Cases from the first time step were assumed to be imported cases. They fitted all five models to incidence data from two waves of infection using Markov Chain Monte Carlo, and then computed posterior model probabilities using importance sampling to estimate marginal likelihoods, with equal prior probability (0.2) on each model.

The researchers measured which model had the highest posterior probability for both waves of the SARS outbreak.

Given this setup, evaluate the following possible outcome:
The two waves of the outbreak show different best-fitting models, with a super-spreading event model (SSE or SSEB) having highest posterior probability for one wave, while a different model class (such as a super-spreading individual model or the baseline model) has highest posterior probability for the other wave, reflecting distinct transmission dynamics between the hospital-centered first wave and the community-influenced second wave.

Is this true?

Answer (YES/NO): NO